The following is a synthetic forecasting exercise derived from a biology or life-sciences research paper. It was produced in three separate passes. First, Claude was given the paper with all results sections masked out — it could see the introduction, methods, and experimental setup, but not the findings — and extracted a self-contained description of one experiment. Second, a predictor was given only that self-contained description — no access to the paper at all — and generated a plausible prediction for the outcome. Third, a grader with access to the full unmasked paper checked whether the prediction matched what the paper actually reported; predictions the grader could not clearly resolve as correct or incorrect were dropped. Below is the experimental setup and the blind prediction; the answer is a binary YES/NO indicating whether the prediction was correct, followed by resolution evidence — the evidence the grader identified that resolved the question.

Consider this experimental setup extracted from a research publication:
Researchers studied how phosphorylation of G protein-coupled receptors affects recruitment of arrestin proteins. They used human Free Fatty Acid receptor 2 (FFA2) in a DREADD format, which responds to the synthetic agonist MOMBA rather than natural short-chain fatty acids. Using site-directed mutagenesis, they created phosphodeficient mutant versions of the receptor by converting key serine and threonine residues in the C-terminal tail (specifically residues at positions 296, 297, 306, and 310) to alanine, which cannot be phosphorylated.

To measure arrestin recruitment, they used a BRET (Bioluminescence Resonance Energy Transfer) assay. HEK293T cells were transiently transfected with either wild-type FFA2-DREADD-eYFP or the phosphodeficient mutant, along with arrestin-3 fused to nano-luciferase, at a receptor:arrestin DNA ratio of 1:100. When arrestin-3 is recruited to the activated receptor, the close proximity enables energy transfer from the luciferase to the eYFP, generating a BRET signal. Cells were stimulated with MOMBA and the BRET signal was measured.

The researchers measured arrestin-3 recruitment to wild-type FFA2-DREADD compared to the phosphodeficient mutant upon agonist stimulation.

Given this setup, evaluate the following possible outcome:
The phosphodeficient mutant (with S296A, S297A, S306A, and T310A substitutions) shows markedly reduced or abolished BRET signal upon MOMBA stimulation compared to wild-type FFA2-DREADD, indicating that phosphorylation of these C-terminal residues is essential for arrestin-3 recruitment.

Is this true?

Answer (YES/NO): NO